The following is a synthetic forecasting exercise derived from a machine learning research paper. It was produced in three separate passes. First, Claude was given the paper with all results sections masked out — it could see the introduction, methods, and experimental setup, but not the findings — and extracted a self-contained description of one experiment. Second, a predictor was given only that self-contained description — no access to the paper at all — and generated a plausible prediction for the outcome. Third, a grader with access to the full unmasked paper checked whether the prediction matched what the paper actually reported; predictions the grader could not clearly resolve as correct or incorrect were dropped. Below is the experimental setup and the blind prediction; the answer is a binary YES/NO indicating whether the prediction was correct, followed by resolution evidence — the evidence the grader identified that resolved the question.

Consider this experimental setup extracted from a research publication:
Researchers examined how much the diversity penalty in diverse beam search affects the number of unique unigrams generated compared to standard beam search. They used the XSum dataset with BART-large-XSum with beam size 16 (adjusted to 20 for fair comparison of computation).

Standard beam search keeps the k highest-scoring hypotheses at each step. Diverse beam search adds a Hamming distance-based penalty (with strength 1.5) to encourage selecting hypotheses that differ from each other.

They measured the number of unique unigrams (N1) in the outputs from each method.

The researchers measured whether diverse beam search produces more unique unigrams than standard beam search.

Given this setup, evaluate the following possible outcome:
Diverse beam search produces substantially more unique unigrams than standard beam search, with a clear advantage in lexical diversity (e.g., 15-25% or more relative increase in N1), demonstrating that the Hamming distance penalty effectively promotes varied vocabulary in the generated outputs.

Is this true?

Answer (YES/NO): YES